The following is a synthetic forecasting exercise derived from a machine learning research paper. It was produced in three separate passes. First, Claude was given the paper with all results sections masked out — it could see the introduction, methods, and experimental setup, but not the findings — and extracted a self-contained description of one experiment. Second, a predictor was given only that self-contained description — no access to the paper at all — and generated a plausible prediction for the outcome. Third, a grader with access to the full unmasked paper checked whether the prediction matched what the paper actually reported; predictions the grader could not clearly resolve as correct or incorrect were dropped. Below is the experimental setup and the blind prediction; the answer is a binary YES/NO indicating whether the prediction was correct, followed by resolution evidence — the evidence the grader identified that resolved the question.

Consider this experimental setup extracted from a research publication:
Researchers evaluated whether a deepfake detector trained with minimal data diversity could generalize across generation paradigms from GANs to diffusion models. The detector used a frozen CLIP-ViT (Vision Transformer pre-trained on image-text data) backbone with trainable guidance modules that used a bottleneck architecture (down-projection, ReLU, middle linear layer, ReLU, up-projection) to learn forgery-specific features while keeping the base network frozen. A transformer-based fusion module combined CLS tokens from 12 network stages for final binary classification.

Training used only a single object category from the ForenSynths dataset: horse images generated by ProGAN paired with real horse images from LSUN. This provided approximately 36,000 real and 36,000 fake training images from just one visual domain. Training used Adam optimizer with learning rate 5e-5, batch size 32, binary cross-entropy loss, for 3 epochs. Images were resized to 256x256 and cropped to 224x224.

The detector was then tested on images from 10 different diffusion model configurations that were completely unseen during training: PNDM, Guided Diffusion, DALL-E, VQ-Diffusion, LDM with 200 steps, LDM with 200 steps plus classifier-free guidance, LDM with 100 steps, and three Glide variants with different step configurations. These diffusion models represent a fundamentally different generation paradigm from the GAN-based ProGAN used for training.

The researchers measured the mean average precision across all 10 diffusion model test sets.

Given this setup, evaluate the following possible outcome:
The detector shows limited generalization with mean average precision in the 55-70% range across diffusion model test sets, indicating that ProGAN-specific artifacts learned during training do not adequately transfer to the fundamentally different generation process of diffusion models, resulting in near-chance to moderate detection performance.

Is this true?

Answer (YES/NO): NO